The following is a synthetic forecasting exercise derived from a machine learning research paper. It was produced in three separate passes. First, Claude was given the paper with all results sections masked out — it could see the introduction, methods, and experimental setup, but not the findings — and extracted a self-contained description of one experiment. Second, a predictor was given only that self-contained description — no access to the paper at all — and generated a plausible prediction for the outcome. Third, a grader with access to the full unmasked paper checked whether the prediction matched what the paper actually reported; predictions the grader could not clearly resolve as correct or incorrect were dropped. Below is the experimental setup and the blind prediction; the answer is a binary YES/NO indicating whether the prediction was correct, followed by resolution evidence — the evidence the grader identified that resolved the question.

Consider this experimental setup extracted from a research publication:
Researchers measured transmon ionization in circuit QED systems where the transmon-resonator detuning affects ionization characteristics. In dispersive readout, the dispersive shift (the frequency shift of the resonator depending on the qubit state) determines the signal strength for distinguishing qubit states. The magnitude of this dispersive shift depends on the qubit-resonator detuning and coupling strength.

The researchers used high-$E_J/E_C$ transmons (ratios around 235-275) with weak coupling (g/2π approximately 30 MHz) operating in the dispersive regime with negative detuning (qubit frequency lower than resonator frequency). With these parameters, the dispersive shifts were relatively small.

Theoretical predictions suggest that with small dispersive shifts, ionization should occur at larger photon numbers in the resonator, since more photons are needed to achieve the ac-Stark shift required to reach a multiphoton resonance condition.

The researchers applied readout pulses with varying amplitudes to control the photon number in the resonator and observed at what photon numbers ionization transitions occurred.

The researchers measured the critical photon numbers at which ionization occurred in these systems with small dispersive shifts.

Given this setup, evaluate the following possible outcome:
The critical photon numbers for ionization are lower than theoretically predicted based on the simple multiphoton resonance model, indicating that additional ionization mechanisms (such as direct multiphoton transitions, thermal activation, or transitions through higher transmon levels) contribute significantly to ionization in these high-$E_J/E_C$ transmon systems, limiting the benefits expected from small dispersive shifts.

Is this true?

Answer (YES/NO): NO